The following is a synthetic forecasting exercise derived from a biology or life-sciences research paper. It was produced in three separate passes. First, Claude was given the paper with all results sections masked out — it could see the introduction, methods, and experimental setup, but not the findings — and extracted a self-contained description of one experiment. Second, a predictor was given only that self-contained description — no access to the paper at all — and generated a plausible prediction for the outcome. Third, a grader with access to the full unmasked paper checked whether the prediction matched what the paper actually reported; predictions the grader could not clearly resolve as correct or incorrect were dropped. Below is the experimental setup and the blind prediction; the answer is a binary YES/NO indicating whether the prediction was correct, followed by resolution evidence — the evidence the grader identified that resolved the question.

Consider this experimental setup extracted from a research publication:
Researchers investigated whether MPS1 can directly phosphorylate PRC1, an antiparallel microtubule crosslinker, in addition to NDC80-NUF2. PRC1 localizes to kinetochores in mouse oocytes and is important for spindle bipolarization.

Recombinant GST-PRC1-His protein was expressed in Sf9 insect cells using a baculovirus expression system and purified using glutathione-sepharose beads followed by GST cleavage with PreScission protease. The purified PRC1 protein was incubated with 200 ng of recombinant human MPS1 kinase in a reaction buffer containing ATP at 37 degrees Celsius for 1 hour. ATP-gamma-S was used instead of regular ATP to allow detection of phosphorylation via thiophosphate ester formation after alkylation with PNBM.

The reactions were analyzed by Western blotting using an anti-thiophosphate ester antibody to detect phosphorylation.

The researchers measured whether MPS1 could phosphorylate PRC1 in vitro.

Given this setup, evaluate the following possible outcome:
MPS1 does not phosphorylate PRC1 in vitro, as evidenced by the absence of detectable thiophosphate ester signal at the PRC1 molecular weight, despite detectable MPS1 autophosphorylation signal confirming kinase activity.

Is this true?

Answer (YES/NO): NO